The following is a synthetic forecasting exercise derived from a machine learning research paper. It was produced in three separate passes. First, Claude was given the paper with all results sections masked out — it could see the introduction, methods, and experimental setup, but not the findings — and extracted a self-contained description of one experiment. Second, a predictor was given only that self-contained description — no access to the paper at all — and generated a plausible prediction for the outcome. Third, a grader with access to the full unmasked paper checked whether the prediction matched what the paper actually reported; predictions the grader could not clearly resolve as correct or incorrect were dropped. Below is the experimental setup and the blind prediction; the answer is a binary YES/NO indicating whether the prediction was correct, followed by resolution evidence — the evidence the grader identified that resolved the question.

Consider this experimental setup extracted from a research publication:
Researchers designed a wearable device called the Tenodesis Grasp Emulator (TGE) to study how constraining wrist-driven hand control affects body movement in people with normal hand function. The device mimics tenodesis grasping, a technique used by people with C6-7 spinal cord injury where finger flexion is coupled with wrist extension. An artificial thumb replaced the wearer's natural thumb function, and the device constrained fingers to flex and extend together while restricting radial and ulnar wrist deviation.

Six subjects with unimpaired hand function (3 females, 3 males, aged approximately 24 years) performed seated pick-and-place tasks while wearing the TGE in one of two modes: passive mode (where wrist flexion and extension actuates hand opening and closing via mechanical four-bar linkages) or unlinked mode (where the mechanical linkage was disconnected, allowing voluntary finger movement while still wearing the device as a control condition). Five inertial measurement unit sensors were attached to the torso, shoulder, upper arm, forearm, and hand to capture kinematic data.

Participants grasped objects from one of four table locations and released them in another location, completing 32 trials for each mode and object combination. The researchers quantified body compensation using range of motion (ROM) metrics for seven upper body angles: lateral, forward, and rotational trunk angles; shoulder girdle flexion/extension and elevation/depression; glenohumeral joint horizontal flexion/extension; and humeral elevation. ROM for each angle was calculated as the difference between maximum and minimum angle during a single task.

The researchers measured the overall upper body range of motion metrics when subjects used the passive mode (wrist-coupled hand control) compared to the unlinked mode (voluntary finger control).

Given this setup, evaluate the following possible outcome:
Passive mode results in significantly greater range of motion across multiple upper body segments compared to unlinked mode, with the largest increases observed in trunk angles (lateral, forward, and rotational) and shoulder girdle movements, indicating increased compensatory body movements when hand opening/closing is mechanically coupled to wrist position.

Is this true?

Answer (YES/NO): NO